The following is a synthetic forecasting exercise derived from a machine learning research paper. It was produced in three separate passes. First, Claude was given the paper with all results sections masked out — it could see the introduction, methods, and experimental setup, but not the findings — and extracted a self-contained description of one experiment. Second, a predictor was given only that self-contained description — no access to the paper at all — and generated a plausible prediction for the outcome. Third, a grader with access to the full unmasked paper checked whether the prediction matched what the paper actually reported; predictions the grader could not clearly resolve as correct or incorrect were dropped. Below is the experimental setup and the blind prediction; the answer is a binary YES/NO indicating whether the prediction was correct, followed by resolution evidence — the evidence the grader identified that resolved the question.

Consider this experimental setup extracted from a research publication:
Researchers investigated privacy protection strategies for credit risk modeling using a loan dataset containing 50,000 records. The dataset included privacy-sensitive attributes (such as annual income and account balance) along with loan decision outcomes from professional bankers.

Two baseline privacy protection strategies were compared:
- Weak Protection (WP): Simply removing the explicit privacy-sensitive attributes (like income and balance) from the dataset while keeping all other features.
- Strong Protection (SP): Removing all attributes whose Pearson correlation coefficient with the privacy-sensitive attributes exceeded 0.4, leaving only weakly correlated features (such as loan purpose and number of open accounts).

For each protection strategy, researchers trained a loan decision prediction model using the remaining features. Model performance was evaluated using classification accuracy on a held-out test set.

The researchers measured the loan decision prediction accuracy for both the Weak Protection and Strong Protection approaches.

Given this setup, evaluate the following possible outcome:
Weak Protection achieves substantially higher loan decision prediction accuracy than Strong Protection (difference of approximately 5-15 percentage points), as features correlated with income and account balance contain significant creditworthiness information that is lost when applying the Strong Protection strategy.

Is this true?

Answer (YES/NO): NO